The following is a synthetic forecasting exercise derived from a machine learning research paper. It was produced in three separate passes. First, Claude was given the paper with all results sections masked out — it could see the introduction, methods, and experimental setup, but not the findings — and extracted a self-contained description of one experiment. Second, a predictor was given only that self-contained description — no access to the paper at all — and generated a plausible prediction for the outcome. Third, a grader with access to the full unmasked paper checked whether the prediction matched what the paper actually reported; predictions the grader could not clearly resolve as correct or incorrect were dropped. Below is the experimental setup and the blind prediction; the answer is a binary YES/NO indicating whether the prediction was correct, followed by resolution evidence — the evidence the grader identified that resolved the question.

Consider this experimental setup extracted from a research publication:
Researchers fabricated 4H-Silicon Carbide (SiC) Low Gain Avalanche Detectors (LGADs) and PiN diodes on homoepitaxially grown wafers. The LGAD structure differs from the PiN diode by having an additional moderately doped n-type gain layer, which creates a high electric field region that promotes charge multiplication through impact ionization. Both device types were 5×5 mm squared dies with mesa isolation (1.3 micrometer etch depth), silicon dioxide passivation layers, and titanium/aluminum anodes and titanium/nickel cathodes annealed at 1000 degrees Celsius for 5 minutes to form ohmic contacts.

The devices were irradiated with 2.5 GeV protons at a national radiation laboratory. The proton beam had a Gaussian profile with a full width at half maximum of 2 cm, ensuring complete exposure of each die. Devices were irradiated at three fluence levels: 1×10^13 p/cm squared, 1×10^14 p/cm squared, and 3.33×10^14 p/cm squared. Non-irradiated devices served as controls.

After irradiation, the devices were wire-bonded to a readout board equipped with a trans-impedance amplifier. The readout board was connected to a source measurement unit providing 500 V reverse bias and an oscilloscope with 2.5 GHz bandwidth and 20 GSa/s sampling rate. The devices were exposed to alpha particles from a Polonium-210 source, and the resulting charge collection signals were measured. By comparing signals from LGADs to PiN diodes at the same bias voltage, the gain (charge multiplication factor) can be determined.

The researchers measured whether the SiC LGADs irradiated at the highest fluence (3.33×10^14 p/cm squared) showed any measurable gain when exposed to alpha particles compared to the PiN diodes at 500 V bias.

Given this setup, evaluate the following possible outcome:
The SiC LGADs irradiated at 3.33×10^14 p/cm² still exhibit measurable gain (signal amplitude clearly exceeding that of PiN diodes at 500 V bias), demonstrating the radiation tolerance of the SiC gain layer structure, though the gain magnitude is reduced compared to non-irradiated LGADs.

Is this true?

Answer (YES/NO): NO